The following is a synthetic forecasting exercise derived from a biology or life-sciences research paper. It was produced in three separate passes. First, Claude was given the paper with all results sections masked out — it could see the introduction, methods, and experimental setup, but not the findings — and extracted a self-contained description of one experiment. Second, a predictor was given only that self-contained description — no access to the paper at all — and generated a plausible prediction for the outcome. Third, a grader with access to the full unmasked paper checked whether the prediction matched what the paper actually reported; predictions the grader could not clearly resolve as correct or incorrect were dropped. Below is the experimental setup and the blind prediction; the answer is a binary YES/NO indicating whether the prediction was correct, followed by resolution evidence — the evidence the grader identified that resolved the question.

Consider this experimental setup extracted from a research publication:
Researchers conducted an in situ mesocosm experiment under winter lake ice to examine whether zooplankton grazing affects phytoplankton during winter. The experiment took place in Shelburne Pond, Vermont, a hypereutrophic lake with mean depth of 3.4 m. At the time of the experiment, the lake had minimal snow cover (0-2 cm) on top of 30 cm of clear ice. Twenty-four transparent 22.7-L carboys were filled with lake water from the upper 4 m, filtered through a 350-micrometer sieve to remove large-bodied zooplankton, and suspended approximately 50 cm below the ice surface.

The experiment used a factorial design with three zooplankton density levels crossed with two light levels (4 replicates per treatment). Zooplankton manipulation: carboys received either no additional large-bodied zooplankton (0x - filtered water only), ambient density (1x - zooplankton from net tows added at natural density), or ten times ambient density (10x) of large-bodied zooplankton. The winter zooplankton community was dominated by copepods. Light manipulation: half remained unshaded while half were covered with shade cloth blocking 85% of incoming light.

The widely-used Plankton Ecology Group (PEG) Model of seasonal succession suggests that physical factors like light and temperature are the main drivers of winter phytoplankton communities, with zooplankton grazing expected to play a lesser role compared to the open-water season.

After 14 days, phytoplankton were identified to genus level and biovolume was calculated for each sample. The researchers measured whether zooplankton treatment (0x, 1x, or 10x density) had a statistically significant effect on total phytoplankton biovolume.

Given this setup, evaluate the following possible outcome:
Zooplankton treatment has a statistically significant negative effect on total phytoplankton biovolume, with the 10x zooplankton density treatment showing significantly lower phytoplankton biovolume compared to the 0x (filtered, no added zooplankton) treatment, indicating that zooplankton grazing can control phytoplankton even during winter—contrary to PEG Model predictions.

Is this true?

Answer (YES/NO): YES